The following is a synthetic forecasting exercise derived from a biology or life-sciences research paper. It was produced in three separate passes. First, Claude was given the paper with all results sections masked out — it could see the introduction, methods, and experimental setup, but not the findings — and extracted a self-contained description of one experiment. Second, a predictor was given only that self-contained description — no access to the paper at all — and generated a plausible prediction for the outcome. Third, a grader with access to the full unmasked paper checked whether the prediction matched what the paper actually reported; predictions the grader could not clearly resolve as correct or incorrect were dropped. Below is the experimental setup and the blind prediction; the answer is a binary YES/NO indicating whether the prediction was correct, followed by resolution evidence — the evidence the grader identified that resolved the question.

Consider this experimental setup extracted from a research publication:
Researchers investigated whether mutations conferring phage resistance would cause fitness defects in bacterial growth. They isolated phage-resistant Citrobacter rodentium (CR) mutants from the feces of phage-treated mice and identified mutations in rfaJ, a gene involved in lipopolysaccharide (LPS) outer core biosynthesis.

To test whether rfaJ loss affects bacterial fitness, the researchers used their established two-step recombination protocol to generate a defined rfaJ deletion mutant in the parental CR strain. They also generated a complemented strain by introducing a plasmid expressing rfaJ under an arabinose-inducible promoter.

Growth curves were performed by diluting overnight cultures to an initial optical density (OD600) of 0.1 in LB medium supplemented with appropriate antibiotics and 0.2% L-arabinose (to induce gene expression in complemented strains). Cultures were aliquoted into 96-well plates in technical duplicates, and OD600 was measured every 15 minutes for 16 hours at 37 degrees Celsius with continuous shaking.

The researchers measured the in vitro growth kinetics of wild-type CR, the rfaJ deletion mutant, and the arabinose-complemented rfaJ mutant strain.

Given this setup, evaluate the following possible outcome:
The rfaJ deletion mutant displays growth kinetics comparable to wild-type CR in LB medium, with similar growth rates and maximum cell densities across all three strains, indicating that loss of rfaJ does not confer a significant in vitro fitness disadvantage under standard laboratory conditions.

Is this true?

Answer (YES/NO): YES